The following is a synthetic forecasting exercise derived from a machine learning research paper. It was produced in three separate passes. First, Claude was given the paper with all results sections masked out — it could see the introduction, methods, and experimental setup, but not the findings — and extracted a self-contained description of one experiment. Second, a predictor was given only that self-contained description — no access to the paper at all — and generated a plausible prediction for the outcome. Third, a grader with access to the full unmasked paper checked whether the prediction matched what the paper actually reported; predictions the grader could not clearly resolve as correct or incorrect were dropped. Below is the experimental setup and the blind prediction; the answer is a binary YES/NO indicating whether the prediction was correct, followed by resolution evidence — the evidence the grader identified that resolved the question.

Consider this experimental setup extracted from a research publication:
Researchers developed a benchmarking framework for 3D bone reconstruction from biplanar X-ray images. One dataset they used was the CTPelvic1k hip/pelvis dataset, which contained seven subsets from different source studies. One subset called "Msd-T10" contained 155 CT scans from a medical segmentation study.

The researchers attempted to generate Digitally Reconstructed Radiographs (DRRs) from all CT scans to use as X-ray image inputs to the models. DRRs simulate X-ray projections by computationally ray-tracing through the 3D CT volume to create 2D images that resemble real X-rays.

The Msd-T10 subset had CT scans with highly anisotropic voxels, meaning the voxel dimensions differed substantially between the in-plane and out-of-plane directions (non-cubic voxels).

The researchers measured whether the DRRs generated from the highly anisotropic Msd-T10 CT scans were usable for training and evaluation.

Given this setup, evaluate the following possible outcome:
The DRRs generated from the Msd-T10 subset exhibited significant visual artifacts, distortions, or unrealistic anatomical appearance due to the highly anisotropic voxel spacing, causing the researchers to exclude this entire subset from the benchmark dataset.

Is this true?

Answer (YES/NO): YES